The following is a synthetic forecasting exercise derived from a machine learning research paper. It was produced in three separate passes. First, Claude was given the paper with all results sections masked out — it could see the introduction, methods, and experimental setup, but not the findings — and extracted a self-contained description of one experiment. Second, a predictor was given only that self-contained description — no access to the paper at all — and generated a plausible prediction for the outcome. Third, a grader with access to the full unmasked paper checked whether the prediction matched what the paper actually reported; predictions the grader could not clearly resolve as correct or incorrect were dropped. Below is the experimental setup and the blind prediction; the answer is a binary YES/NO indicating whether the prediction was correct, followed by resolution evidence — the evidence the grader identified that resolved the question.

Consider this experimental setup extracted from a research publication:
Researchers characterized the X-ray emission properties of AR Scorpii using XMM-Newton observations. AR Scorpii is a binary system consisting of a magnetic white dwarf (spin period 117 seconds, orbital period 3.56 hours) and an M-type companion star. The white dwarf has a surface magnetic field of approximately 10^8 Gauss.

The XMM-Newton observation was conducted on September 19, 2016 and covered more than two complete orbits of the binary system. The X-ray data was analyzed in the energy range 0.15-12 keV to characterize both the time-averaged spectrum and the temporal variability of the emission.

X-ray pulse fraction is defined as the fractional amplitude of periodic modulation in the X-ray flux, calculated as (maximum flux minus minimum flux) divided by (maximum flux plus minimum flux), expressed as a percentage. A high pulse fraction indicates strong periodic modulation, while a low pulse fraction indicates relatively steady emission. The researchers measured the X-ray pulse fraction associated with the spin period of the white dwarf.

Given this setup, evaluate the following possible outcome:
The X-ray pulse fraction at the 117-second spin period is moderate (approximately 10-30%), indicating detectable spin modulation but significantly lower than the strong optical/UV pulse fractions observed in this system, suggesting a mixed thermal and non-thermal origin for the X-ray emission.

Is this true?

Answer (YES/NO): YES